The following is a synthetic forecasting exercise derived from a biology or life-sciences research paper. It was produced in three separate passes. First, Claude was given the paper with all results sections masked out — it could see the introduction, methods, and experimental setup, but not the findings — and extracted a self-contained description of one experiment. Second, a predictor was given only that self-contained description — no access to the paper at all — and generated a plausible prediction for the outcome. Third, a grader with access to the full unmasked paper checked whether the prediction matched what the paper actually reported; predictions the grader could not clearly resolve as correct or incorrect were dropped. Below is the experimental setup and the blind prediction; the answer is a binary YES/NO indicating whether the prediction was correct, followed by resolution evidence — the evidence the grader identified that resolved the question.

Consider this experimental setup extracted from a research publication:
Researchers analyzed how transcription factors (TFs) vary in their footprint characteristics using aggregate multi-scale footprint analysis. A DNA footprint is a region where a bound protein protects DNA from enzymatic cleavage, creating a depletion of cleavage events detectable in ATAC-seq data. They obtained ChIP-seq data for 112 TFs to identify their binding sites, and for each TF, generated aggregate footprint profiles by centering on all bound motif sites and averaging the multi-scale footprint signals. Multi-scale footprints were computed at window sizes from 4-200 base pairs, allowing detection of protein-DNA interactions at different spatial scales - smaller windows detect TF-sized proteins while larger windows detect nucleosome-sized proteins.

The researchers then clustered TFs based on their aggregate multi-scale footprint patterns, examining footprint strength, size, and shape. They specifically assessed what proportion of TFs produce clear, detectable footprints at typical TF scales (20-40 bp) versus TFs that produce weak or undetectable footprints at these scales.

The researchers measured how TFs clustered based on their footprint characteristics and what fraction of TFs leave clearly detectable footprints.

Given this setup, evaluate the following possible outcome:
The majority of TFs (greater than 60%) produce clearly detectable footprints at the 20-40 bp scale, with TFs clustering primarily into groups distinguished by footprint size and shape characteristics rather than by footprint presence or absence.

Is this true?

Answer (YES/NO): NO